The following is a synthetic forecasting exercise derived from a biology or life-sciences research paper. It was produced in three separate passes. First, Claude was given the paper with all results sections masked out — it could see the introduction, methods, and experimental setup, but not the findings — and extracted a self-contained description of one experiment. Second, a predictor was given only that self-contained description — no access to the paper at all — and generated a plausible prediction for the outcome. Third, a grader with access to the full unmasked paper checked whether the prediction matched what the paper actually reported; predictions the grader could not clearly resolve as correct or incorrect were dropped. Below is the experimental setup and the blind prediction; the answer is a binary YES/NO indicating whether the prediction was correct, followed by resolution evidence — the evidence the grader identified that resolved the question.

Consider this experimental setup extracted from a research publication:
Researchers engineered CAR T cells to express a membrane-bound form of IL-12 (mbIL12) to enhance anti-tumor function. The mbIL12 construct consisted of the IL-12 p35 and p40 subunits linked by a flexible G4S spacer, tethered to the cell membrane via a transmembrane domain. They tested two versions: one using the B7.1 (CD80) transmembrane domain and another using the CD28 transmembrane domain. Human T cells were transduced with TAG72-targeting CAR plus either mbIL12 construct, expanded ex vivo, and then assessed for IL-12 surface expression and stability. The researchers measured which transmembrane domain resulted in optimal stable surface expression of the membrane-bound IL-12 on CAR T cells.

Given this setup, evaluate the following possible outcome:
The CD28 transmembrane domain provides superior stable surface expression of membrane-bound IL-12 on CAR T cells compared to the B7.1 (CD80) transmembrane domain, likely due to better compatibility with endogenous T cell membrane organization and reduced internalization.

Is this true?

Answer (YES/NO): YES